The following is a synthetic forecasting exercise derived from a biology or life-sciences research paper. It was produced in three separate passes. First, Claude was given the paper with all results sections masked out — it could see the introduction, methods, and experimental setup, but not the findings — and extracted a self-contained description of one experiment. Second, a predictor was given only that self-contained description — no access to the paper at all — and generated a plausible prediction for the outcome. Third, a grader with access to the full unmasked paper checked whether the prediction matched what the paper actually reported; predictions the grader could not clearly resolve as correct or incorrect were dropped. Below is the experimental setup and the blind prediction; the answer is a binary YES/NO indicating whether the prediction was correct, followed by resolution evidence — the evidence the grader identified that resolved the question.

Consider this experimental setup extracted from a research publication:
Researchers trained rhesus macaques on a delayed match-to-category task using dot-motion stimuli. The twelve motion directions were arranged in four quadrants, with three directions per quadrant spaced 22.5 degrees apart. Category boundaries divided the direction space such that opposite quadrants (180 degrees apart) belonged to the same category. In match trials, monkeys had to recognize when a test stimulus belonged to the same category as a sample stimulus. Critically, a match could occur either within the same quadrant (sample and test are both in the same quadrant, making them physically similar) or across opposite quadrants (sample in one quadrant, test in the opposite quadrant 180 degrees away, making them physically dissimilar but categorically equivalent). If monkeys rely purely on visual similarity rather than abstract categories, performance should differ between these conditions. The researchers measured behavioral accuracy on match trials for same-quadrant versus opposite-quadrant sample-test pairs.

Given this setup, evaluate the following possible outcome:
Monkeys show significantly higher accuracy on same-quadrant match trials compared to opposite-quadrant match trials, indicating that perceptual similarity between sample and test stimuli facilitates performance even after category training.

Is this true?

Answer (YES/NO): NO